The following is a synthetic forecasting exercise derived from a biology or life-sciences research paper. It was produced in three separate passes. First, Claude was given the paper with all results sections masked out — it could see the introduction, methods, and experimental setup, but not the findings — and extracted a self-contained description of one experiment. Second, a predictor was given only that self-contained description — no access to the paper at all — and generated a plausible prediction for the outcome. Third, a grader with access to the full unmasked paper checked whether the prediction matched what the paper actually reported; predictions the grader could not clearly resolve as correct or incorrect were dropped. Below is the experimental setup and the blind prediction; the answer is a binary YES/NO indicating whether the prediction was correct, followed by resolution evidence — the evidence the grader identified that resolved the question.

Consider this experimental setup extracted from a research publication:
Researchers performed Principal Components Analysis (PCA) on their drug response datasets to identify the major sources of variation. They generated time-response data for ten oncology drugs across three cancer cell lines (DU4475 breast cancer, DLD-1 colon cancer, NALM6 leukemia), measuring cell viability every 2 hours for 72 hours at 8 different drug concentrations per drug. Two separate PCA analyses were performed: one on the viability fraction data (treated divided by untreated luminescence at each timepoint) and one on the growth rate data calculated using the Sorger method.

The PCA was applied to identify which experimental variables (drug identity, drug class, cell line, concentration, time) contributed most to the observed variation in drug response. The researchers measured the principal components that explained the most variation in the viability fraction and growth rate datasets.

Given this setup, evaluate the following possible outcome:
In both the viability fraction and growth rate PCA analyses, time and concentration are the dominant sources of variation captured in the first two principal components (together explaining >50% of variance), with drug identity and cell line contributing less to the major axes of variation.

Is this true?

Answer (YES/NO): NO